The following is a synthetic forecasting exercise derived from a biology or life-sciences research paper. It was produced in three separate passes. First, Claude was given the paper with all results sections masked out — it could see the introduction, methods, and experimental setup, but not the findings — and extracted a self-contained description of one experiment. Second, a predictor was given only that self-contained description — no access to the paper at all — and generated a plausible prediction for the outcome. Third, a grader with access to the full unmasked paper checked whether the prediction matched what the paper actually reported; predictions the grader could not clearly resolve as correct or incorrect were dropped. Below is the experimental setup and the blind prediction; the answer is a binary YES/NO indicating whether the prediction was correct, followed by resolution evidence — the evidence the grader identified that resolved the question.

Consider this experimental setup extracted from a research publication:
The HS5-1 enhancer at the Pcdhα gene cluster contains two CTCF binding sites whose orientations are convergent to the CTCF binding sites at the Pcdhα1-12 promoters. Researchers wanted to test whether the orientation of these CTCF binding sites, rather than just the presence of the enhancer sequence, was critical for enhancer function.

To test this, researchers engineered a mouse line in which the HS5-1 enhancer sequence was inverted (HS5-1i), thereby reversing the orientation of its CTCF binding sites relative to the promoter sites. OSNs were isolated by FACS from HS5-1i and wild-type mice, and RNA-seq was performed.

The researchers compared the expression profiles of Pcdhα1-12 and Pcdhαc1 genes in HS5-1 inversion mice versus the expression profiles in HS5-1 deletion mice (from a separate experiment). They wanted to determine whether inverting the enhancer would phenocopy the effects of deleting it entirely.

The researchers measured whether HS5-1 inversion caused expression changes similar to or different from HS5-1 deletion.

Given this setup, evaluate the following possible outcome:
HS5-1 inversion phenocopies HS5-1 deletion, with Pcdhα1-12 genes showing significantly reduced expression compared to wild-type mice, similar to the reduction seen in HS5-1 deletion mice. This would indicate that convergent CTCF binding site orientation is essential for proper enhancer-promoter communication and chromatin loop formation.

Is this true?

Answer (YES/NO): YES